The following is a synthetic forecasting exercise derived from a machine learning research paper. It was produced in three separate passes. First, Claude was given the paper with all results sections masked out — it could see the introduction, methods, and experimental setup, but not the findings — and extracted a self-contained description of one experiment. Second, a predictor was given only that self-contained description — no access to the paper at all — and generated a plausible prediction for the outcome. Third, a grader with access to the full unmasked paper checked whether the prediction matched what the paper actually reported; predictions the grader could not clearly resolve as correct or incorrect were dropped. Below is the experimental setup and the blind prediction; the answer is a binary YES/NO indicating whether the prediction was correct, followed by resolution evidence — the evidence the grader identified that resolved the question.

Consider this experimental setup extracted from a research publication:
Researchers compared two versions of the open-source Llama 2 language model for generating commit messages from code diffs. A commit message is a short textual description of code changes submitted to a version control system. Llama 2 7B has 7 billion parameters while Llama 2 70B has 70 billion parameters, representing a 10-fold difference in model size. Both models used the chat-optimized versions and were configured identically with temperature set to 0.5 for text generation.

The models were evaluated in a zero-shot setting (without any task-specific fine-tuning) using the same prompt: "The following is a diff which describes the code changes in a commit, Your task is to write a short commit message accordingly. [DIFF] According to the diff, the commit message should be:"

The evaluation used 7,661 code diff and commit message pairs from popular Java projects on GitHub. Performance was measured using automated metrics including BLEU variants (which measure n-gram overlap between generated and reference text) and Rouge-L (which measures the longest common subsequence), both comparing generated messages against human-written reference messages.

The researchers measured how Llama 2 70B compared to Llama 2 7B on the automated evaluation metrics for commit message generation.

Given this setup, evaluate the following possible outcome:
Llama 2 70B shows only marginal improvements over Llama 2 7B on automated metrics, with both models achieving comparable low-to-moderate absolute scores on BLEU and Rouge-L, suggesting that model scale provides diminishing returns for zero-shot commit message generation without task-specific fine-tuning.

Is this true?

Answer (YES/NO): NO